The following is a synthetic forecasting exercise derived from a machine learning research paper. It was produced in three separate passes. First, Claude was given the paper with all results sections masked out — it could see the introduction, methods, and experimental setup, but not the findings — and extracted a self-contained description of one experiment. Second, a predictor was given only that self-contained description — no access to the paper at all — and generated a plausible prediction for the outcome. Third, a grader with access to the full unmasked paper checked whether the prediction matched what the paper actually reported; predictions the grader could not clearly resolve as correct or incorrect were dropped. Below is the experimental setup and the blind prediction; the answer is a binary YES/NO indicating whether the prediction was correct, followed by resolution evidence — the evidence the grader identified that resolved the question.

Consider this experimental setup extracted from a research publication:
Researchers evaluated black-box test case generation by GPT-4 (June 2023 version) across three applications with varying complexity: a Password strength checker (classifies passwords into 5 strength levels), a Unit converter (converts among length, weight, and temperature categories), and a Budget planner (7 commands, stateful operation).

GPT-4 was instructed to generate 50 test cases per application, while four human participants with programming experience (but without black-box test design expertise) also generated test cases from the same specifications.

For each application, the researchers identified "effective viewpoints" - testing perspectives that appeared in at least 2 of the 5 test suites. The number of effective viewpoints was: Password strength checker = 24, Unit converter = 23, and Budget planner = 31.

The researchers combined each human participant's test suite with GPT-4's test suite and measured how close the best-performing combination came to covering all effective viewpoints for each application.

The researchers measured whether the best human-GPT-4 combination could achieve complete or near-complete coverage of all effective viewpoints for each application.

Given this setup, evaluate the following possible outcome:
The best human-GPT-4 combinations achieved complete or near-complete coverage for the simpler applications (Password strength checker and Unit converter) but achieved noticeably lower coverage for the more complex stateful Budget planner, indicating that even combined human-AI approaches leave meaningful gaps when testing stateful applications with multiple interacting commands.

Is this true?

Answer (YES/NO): NO